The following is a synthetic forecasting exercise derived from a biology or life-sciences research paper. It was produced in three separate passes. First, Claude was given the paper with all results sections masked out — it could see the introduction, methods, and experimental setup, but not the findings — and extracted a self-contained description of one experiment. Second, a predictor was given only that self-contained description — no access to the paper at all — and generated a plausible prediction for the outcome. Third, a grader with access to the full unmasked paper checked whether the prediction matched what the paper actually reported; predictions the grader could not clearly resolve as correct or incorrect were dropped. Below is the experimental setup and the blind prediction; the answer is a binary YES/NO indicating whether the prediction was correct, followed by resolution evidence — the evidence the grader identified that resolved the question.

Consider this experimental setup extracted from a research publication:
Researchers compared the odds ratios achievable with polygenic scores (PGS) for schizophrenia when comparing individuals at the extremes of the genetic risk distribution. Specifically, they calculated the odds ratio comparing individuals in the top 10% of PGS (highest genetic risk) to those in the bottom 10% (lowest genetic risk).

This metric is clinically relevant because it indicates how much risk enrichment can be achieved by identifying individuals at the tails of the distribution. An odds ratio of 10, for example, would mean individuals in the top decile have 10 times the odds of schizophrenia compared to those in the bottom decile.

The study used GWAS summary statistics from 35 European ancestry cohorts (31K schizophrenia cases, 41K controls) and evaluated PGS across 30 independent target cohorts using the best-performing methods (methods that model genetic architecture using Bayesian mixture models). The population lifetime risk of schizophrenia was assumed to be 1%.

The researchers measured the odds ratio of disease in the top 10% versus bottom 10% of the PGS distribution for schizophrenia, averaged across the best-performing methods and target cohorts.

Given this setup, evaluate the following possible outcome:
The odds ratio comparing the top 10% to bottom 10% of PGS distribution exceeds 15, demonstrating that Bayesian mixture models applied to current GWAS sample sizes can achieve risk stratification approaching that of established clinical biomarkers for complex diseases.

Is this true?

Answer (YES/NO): YES